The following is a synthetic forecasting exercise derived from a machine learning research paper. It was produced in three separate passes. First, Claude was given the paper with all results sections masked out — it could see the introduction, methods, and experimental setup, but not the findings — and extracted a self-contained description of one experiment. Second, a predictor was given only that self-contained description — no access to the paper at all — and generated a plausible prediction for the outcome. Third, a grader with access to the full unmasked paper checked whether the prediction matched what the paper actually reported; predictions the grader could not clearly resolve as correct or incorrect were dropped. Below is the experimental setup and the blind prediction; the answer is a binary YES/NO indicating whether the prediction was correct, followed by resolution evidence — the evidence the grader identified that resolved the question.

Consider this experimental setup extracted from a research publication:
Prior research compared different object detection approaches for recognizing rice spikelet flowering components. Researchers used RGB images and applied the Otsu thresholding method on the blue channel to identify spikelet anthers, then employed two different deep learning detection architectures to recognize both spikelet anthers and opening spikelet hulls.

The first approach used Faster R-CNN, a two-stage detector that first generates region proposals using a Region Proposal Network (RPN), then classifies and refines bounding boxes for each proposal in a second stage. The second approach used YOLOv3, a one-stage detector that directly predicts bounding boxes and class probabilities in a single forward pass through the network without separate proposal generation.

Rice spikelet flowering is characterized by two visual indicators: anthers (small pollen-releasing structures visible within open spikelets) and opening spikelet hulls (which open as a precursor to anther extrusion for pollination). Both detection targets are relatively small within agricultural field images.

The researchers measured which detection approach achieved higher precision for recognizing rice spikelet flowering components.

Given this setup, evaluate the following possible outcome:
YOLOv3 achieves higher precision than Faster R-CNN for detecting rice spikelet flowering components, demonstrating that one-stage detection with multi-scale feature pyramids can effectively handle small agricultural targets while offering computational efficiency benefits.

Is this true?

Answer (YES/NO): NO